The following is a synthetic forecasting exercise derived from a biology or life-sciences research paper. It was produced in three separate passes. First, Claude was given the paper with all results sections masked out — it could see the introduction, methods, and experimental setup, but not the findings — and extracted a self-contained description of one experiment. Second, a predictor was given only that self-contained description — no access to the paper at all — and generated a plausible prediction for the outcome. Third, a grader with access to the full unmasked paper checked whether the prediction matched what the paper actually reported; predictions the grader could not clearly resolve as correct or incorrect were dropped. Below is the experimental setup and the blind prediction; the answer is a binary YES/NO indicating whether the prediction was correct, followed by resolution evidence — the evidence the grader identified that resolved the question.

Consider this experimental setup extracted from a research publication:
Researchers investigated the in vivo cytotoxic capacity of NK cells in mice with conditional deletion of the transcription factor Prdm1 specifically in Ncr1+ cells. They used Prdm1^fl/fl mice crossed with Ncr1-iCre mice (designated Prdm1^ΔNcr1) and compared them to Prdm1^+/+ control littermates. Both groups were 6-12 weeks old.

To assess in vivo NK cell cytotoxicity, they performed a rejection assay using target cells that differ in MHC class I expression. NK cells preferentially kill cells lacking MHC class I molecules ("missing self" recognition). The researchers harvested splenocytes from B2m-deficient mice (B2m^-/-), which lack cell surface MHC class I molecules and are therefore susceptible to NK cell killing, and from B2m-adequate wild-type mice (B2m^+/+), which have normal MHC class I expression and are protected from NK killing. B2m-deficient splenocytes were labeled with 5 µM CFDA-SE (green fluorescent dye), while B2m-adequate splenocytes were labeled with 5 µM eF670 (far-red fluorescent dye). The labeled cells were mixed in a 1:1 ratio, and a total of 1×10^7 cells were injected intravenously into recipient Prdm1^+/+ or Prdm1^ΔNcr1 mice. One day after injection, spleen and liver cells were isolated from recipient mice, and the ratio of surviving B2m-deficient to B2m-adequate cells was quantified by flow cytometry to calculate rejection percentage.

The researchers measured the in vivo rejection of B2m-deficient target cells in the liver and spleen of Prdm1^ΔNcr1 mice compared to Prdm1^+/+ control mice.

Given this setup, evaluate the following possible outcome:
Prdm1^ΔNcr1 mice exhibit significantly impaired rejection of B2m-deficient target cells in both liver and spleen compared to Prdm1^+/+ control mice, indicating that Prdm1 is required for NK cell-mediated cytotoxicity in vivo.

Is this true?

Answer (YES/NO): NO